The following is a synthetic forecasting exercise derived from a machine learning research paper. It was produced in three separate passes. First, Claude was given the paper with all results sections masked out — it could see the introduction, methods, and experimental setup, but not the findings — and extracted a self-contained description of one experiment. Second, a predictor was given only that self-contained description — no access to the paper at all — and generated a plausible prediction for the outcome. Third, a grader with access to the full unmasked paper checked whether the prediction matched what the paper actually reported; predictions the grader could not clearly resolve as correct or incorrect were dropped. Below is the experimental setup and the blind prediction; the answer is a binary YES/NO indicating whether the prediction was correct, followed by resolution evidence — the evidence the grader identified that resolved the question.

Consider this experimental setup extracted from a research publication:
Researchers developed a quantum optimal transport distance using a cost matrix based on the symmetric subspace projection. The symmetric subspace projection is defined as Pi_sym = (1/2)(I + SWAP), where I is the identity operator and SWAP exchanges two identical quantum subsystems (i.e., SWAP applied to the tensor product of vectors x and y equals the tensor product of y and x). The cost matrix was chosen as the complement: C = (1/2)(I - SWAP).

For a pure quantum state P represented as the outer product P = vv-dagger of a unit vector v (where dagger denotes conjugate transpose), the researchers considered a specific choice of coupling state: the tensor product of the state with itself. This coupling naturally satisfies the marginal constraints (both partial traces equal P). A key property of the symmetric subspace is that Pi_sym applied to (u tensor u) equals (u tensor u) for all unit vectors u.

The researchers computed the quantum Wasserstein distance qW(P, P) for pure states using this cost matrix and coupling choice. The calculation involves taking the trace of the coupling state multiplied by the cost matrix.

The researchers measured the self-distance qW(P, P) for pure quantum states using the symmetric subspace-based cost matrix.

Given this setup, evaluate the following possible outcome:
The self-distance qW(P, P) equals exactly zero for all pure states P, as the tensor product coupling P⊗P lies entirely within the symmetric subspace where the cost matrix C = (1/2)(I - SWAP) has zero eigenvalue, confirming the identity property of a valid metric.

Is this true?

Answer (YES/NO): YES